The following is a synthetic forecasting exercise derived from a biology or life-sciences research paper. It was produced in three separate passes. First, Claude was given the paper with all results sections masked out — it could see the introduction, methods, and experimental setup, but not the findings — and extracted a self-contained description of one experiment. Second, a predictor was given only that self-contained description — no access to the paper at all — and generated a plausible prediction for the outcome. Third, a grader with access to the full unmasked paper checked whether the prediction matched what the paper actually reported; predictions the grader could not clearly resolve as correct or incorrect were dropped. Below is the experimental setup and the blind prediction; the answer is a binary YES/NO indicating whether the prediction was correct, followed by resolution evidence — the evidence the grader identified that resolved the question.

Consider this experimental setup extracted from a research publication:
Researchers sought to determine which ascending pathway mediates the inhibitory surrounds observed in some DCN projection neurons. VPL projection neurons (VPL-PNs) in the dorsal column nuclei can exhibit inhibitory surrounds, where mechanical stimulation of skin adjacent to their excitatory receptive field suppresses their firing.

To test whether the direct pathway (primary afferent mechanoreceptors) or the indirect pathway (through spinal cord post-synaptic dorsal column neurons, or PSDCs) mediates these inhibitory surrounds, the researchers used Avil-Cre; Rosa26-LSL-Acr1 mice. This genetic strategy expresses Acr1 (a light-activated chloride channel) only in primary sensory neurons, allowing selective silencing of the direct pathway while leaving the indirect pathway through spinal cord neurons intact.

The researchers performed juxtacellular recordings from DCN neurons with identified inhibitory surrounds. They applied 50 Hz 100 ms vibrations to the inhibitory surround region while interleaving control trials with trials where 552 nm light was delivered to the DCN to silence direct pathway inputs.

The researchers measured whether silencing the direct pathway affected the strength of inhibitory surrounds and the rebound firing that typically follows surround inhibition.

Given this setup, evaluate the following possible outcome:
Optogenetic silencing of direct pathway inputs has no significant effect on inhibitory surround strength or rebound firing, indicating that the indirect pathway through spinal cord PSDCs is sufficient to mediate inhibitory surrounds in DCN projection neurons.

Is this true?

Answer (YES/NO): NO